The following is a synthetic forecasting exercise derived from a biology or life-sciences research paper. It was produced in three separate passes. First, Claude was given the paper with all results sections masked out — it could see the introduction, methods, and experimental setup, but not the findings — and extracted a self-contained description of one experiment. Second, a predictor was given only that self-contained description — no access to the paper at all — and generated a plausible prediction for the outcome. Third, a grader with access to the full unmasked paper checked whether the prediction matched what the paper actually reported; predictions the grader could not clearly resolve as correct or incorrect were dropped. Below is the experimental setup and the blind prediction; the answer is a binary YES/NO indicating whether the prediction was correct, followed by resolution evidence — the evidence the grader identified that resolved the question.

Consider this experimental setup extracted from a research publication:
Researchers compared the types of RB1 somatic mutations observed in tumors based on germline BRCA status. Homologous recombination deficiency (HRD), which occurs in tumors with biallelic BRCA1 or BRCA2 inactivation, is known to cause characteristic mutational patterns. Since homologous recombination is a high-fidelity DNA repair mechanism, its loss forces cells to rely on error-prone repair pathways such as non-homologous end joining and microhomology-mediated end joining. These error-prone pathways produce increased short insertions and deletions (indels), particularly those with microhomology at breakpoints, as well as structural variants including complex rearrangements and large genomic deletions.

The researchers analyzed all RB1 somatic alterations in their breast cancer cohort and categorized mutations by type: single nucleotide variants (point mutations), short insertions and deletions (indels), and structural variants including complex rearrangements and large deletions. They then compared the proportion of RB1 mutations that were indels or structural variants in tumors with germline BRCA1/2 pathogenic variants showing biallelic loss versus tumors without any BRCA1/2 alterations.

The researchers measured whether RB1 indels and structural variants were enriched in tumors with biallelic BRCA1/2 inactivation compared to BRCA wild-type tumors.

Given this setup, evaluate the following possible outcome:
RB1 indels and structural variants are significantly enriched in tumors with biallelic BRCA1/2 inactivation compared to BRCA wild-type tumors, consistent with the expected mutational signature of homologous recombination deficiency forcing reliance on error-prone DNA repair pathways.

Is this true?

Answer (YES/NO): YES